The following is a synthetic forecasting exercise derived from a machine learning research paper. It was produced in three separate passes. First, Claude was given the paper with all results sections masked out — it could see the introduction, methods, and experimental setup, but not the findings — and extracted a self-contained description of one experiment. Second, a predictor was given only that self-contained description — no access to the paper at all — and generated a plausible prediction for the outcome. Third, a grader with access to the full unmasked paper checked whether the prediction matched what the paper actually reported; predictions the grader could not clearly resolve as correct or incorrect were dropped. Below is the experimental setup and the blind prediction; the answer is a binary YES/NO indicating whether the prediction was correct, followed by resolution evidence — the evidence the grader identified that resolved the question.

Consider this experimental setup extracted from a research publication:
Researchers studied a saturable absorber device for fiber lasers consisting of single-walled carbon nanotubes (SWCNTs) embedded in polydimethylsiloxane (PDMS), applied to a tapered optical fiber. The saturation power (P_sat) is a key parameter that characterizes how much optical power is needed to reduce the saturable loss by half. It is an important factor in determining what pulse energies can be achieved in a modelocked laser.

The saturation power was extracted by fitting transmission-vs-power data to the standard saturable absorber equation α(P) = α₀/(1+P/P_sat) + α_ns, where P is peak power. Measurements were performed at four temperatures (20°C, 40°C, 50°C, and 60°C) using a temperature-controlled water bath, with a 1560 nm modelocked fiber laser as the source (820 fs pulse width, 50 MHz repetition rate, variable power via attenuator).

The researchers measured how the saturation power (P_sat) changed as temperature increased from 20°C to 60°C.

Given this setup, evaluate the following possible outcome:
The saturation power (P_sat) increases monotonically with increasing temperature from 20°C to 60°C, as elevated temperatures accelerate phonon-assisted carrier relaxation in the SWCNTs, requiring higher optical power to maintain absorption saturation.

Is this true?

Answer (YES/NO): NO